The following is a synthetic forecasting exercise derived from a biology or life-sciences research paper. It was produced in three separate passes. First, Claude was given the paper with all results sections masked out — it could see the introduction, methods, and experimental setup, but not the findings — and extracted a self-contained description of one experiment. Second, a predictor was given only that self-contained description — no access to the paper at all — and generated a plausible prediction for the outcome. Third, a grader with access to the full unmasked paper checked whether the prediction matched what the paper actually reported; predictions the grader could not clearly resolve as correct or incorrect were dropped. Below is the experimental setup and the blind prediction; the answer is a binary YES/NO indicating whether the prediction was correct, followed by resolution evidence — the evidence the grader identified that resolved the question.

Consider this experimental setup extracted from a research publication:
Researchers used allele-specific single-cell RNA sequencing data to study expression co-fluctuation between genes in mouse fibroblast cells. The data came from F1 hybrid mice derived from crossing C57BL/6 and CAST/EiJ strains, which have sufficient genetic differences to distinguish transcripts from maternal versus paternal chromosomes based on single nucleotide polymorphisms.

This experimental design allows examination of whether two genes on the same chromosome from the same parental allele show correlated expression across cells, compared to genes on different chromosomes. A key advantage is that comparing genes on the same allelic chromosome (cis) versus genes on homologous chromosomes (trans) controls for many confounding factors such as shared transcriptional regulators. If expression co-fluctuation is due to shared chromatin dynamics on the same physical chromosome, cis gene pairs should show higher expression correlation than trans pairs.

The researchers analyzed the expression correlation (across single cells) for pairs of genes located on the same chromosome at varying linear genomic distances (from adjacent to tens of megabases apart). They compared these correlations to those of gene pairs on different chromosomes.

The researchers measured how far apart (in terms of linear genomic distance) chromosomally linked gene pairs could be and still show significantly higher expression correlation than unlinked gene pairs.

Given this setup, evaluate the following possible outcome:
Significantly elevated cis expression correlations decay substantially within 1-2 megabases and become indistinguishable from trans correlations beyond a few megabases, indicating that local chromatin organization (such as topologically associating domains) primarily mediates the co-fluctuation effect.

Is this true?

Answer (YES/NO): NO